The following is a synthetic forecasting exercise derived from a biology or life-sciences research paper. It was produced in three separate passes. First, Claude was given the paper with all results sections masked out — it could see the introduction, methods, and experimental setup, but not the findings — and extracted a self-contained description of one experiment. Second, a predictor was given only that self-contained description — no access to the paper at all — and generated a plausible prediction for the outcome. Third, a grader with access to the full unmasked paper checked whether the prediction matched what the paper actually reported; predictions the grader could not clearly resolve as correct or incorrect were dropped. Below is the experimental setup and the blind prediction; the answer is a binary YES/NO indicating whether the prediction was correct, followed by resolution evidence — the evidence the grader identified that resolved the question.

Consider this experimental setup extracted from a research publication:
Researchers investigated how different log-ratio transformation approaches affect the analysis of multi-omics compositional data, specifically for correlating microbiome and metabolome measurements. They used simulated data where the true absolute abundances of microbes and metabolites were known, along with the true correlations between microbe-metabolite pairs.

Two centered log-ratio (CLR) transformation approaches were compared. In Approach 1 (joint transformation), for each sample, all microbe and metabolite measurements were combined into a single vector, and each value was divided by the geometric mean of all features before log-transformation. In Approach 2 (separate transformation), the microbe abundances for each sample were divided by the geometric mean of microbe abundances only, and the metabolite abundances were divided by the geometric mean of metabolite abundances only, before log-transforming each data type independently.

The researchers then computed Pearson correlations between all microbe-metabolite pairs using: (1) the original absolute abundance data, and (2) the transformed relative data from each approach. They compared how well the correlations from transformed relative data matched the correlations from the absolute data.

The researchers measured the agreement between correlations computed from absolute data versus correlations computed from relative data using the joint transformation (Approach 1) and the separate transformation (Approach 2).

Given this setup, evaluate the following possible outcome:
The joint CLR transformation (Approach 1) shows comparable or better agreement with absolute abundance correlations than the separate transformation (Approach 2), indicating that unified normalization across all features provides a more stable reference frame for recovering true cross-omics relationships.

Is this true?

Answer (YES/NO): NO